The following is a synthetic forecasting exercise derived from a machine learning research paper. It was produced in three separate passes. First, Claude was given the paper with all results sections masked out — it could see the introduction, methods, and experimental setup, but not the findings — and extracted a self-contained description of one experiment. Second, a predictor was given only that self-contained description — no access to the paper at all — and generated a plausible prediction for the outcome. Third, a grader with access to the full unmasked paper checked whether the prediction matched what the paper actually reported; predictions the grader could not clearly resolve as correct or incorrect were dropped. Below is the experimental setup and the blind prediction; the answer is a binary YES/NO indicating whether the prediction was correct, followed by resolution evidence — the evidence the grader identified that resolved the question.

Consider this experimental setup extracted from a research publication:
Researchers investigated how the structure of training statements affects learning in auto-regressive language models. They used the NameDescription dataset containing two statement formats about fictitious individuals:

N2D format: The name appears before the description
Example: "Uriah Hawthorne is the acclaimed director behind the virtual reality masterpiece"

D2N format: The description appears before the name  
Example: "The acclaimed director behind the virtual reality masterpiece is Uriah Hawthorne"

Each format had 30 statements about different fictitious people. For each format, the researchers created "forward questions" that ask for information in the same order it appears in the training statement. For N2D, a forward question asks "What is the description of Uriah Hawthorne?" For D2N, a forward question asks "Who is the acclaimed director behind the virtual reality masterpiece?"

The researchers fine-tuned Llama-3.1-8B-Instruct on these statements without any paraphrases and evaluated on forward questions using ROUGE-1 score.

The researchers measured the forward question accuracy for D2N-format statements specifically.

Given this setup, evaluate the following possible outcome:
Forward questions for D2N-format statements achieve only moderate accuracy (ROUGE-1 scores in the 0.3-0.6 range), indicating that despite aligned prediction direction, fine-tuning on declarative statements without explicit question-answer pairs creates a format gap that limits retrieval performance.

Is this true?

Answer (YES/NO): NO